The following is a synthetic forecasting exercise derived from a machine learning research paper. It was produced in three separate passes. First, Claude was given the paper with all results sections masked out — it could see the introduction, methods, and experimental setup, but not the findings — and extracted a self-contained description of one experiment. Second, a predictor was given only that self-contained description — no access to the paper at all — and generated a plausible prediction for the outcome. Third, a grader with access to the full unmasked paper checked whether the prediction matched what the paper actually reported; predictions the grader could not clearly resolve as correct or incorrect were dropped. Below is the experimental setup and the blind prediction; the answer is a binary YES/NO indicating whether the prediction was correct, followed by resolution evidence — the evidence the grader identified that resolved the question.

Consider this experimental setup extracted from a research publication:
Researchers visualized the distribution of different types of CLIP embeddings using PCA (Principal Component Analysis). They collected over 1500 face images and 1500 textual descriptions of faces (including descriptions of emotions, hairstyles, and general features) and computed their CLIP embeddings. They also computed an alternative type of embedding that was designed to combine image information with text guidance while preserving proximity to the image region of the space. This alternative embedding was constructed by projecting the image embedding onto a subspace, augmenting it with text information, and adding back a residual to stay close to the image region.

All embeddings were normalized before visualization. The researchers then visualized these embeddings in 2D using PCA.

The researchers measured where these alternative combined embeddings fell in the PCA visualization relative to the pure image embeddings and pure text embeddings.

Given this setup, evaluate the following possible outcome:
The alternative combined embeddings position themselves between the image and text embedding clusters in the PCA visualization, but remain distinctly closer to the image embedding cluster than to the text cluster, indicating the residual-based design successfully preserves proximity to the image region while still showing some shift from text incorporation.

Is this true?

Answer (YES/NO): NO